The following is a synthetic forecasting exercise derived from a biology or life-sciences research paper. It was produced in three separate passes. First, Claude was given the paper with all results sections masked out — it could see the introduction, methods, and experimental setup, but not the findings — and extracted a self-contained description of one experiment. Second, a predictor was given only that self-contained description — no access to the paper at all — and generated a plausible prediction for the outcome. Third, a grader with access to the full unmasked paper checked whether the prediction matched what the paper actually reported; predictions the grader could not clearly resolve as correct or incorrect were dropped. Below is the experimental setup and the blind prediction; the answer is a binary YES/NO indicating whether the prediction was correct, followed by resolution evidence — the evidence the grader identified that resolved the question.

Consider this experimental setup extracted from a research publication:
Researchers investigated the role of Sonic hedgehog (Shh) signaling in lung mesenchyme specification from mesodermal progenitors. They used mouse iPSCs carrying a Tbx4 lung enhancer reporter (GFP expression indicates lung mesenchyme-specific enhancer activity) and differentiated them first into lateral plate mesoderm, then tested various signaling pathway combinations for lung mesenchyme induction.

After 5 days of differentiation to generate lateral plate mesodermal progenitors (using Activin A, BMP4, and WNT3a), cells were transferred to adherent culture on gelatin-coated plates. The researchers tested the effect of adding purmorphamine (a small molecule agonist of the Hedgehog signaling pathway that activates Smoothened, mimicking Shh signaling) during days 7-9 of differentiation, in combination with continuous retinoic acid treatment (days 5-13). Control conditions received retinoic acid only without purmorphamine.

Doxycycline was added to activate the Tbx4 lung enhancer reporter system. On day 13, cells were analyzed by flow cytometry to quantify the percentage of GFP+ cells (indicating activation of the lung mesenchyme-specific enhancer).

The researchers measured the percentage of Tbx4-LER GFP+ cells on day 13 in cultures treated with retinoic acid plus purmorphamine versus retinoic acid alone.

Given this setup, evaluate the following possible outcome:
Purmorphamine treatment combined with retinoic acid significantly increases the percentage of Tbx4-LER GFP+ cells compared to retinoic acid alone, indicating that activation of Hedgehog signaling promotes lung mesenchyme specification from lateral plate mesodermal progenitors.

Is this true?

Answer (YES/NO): YES